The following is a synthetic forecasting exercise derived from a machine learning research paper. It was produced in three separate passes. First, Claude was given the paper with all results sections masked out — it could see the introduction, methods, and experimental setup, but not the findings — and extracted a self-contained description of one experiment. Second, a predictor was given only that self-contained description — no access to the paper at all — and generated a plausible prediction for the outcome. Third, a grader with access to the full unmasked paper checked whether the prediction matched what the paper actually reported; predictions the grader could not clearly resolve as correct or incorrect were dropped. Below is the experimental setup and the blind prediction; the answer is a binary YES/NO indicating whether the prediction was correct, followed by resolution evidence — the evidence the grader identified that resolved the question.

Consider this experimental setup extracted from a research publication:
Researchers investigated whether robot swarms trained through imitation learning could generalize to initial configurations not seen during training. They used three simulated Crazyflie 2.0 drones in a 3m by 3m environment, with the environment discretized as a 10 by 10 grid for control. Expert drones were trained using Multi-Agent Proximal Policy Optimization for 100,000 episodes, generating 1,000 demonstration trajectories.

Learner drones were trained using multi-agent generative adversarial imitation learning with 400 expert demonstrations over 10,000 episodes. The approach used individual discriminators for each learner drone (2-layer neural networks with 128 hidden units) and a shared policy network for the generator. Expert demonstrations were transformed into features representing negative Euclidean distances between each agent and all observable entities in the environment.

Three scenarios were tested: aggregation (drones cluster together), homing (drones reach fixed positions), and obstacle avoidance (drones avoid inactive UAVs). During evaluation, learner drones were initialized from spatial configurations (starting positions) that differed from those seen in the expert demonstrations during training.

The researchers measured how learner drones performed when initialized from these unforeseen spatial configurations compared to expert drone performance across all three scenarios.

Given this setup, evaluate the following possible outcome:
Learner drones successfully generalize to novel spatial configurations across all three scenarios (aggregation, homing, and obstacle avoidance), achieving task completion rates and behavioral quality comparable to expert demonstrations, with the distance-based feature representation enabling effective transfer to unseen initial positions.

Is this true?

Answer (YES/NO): NO